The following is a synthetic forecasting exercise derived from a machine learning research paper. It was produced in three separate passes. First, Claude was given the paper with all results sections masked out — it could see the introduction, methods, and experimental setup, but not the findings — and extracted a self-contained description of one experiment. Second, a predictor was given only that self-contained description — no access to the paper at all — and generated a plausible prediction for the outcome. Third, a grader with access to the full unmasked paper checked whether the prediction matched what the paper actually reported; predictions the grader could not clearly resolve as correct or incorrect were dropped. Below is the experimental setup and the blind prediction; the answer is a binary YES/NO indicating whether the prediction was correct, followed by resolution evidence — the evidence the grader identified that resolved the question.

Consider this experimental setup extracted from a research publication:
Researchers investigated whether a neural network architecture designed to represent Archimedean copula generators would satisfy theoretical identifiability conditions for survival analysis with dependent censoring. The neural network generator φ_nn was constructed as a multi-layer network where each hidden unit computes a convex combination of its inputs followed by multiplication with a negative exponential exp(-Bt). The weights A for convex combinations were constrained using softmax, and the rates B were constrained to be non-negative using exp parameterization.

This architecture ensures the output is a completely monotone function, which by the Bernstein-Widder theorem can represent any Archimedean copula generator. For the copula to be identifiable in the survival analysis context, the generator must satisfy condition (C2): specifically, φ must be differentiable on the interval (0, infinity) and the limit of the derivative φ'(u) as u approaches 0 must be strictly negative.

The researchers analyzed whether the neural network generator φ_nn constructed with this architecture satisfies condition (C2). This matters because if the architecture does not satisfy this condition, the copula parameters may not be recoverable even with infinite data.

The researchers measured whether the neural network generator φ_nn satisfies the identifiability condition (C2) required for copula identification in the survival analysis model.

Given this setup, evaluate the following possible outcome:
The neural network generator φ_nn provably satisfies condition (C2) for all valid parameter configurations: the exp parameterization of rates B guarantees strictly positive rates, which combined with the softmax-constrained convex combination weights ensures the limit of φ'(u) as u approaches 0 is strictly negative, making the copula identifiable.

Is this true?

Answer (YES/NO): YES